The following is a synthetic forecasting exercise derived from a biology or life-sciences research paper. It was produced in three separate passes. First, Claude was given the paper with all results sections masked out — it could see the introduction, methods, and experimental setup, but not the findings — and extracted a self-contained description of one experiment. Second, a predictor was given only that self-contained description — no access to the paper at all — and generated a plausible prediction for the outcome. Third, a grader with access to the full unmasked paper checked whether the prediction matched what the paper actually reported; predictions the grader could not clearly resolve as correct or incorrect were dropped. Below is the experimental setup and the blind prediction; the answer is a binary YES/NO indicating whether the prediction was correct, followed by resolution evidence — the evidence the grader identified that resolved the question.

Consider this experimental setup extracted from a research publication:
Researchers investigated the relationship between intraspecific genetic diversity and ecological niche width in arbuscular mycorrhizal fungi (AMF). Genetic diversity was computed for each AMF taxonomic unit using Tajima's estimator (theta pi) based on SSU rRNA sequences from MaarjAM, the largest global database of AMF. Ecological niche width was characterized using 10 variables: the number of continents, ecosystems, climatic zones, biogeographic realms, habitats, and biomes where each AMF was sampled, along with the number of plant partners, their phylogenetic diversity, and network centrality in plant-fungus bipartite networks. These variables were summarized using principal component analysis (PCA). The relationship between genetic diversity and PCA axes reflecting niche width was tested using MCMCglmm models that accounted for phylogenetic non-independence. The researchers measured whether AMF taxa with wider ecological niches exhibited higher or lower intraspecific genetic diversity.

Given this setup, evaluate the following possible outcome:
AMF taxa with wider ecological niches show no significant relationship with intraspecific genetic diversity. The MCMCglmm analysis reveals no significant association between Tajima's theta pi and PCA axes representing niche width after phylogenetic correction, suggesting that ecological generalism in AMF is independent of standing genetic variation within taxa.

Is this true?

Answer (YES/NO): NO